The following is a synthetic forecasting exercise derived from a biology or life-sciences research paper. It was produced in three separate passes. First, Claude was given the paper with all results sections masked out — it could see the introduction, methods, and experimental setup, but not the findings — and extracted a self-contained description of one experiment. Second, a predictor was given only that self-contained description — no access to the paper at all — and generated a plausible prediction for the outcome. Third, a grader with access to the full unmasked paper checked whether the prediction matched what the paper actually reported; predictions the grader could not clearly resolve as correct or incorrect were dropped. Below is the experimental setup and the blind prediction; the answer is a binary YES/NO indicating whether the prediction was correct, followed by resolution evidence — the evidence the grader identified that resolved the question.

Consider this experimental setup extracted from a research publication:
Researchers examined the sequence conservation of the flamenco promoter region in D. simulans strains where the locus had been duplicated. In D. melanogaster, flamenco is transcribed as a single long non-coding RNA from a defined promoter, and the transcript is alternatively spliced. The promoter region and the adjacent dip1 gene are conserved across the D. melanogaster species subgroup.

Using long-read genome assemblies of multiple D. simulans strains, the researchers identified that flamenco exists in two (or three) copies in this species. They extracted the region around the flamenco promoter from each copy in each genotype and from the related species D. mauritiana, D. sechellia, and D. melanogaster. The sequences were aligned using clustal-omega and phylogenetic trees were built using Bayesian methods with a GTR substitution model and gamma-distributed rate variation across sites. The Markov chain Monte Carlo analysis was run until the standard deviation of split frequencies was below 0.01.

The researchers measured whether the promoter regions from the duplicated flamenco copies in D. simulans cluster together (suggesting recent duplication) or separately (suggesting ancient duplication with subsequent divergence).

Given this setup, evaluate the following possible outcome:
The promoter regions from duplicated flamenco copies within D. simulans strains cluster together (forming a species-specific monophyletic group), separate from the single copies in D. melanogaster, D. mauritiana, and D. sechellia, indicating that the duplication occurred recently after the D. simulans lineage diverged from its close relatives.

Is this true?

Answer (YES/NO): NO